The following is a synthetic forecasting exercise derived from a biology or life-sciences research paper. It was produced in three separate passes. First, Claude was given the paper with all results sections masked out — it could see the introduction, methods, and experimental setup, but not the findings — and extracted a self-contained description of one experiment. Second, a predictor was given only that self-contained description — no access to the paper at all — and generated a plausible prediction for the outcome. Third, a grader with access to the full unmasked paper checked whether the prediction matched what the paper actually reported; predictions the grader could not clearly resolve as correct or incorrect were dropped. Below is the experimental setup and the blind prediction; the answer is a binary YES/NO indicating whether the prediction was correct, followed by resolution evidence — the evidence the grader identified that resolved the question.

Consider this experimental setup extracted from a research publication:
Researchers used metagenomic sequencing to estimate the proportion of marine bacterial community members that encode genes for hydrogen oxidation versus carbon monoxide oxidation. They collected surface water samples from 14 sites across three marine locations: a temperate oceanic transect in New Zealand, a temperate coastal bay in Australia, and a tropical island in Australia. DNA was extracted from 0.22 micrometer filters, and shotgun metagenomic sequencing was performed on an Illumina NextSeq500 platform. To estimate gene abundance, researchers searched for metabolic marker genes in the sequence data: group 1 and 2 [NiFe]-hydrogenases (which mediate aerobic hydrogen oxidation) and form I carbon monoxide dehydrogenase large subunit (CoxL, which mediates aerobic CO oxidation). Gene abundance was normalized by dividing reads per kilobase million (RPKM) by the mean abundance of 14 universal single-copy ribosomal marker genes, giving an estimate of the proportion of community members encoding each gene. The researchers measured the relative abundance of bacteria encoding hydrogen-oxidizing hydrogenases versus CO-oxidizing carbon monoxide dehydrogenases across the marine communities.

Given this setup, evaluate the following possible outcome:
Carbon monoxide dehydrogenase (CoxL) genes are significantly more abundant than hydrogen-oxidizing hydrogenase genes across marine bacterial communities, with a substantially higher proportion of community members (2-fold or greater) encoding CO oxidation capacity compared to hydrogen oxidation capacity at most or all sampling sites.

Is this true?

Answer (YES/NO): YES